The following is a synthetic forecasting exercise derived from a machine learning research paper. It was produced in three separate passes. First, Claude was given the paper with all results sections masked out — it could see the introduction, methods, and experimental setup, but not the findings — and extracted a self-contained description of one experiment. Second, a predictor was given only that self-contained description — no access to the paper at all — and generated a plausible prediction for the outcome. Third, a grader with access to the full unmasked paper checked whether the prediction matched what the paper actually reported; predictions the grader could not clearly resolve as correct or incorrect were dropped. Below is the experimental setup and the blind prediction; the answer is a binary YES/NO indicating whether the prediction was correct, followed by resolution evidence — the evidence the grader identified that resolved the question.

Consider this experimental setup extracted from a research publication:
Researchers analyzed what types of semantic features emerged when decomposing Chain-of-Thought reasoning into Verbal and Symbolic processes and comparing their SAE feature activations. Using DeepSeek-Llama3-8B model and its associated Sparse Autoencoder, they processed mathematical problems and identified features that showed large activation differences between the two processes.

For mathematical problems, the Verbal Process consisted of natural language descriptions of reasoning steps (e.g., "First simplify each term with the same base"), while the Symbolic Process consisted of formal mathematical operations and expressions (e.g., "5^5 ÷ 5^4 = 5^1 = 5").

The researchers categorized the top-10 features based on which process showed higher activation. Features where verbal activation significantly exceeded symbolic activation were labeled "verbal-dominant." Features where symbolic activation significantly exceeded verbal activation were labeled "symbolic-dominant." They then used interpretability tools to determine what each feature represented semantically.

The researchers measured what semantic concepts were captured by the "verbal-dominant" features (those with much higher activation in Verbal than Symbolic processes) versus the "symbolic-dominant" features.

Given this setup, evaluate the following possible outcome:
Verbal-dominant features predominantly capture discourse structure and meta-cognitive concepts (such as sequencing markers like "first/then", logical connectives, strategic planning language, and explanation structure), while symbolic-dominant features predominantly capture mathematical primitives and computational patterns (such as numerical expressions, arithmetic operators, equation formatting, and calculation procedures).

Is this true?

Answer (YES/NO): NO